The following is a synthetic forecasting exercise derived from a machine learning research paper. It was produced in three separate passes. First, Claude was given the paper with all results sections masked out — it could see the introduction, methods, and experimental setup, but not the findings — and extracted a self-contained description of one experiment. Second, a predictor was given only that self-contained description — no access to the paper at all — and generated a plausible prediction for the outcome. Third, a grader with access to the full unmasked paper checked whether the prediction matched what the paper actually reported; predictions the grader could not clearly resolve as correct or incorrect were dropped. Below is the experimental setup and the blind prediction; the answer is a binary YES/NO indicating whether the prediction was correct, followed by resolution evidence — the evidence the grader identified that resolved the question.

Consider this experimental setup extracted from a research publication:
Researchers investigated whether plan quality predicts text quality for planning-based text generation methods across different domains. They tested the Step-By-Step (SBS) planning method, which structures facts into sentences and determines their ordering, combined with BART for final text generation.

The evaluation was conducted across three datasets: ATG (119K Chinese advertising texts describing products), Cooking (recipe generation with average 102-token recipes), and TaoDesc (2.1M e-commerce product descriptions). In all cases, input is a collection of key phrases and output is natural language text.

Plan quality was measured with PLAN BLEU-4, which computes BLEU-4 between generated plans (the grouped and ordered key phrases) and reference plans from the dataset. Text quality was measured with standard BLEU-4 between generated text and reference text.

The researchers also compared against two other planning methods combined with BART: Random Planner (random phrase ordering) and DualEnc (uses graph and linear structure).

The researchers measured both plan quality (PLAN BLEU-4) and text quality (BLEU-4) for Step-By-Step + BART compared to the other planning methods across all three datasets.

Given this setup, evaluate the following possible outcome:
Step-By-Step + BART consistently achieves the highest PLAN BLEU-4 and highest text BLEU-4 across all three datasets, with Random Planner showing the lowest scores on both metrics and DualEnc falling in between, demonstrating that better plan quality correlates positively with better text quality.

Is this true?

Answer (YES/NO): NO